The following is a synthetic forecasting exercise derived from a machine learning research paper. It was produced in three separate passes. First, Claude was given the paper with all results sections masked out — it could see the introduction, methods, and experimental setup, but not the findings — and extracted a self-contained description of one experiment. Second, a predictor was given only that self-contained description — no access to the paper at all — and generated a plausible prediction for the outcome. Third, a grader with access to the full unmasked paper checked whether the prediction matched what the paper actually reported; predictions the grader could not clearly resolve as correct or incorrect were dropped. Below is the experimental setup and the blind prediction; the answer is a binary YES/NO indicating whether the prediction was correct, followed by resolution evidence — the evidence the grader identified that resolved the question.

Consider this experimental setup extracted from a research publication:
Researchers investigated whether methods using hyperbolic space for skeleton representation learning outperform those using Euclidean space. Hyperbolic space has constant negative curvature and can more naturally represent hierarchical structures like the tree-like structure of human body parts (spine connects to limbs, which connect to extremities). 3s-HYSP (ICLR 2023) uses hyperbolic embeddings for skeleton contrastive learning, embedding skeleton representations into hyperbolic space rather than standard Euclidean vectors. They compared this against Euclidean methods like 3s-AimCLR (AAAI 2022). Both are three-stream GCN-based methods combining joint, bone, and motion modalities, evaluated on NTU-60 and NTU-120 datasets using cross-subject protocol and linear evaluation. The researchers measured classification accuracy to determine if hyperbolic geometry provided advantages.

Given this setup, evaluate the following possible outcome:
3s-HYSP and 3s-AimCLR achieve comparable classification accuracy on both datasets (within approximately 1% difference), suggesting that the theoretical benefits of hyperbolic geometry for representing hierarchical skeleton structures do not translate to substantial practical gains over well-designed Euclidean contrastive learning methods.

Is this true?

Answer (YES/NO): NO